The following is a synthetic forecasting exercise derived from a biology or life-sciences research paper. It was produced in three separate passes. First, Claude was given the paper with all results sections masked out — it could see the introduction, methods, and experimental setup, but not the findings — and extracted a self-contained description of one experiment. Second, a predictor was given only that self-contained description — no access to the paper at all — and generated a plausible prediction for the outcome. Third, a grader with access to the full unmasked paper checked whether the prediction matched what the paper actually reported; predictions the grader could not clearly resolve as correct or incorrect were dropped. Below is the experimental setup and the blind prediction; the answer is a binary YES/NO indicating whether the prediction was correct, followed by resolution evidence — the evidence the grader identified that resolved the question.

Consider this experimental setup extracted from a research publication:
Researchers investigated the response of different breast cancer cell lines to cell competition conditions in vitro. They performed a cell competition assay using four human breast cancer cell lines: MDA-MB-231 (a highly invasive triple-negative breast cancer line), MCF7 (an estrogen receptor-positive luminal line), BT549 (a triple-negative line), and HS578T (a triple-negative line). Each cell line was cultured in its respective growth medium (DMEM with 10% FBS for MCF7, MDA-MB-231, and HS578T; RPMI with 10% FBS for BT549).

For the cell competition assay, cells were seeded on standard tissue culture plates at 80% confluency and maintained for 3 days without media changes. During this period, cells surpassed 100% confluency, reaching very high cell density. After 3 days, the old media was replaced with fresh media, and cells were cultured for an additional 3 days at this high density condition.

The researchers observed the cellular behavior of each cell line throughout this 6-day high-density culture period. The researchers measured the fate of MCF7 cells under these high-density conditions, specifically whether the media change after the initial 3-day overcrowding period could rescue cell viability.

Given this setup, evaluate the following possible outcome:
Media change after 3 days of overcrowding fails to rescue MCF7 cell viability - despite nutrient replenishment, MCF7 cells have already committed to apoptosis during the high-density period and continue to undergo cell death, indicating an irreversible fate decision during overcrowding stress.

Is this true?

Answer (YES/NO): YES